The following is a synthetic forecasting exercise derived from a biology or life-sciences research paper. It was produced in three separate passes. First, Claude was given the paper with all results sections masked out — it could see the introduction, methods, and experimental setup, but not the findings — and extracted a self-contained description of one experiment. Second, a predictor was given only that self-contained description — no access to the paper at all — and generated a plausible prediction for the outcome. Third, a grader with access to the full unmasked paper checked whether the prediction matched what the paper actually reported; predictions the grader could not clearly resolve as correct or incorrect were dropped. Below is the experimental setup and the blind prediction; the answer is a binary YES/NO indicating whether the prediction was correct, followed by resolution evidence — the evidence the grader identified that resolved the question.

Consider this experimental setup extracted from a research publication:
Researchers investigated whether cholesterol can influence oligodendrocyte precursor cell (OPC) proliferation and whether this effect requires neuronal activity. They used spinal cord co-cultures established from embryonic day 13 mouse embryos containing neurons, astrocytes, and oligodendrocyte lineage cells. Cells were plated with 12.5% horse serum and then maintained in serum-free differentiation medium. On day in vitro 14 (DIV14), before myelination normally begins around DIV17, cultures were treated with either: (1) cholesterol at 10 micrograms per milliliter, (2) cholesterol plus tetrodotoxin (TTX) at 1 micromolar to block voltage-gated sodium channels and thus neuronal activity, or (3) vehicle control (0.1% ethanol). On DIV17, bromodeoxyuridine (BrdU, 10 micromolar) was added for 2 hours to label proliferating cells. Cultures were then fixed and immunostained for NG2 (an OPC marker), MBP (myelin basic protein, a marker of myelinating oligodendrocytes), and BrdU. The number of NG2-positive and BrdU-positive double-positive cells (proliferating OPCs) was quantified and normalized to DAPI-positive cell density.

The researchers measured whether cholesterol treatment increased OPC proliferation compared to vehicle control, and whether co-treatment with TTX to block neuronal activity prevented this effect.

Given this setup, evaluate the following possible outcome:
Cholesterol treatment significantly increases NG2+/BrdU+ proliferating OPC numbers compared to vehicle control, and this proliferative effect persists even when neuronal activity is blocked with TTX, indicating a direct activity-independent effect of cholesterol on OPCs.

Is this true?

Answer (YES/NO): NO